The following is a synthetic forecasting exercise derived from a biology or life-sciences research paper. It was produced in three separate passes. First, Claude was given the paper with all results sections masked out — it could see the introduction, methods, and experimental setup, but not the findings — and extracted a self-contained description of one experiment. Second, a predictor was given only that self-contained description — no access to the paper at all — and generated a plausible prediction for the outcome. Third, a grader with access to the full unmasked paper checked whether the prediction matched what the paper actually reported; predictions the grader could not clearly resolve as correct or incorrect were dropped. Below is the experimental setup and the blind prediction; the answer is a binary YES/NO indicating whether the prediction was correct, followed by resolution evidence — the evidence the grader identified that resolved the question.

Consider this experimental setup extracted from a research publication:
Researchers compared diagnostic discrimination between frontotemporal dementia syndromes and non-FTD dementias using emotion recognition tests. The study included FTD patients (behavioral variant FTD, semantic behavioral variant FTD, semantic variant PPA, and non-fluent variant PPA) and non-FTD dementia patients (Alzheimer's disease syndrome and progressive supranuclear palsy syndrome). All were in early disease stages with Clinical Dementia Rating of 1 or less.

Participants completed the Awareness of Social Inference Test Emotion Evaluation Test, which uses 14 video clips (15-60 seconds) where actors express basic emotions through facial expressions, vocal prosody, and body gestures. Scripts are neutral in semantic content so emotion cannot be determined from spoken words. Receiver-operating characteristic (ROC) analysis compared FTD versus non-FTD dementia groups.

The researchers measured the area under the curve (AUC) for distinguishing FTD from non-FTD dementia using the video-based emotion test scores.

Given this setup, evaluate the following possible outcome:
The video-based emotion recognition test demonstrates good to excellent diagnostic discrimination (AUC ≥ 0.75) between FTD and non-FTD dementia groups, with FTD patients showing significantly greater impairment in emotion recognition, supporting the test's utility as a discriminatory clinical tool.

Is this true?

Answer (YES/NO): NO